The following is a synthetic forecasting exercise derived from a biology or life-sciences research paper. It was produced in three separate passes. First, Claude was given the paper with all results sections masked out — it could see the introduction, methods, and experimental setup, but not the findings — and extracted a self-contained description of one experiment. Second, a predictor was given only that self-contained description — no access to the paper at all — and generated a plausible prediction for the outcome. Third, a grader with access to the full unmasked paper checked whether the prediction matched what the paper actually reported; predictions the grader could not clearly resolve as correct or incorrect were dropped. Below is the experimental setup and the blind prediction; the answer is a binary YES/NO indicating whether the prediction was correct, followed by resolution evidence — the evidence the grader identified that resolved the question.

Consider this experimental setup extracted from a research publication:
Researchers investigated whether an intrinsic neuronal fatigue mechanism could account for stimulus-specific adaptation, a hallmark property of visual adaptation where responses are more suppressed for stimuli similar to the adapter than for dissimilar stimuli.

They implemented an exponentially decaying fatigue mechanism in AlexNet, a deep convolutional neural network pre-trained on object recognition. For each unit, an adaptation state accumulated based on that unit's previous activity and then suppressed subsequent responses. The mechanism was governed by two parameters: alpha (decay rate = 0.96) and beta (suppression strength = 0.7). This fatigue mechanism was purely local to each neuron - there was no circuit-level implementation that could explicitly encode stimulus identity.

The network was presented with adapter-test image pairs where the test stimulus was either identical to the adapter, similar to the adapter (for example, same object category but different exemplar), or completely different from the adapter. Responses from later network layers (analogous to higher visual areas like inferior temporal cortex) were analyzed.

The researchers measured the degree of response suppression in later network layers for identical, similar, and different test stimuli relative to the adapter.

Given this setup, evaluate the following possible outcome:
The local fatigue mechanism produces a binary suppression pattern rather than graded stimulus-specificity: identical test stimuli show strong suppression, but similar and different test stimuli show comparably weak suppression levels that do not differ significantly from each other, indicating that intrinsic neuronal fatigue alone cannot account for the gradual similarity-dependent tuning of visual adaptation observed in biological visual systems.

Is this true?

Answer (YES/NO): NO